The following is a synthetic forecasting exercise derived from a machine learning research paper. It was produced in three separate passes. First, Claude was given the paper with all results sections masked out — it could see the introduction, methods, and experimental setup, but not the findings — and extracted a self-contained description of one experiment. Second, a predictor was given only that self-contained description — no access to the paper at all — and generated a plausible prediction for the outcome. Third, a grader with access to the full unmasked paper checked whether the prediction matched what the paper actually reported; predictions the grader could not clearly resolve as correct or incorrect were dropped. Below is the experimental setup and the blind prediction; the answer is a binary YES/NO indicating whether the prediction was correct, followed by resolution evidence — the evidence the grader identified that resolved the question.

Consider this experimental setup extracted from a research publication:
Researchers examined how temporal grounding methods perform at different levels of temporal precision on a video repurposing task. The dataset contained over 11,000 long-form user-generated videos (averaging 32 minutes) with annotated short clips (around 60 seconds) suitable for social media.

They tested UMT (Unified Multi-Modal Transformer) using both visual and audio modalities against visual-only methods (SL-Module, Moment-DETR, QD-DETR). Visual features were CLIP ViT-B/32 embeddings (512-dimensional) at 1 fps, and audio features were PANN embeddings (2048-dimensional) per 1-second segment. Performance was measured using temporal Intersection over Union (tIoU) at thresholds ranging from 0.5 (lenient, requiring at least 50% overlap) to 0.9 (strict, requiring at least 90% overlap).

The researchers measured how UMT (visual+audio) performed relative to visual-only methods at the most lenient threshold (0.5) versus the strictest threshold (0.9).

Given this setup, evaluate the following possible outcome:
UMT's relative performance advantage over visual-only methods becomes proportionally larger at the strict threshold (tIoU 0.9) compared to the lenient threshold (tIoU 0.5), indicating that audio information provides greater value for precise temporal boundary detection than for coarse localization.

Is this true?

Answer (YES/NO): NO